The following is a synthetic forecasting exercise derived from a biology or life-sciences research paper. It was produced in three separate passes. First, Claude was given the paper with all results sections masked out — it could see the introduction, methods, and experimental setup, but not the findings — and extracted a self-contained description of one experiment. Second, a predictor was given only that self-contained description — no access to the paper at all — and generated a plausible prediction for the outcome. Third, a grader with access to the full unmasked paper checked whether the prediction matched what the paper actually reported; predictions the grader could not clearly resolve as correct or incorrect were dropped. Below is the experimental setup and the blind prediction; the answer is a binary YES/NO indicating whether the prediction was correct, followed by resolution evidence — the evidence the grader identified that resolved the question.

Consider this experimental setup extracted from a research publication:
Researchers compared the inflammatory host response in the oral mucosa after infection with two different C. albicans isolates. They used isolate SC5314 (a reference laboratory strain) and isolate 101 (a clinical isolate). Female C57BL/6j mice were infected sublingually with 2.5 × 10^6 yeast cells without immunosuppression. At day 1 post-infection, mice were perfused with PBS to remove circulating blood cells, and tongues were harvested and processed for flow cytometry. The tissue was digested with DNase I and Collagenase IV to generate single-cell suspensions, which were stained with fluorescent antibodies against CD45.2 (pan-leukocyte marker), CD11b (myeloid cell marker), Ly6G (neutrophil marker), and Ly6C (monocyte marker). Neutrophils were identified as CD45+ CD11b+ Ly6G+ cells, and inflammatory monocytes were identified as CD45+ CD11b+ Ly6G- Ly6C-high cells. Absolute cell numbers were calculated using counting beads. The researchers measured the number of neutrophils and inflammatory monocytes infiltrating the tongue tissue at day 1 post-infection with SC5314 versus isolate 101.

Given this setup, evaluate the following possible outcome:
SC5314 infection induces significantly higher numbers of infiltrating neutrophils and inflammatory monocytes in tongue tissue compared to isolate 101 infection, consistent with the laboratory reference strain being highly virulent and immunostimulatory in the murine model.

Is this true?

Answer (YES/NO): YES